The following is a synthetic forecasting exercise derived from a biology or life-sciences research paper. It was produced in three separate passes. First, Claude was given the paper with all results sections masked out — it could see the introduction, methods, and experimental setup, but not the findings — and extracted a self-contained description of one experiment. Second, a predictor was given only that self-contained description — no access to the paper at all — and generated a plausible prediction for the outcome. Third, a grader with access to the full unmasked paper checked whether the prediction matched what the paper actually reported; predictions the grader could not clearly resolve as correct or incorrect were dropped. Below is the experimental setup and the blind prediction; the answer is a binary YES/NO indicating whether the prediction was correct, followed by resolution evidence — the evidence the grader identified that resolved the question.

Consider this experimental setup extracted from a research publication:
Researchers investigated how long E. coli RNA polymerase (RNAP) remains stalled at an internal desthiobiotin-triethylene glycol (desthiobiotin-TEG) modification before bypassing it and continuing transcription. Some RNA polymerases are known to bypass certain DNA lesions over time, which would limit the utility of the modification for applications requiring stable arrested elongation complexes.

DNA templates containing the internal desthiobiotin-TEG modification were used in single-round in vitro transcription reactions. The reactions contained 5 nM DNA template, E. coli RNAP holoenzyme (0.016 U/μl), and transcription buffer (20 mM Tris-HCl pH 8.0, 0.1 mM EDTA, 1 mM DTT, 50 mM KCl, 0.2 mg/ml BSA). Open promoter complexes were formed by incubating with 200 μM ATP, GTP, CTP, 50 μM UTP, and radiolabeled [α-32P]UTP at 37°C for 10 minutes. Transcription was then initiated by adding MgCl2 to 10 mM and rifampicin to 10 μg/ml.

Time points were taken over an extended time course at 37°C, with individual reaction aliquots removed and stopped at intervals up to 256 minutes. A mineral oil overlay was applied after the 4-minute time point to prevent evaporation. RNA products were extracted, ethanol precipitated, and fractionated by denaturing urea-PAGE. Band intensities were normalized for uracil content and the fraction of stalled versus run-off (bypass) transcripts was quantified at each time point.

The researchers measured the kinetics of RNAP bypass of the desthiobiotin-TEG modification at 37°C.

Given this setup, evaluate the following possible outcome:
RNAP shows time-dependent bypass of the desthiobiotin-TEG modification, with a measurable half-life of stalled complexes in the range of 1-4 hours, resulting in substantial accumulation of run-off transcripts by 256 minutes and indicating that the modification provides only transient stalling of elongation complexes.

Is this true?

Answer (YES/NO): NO